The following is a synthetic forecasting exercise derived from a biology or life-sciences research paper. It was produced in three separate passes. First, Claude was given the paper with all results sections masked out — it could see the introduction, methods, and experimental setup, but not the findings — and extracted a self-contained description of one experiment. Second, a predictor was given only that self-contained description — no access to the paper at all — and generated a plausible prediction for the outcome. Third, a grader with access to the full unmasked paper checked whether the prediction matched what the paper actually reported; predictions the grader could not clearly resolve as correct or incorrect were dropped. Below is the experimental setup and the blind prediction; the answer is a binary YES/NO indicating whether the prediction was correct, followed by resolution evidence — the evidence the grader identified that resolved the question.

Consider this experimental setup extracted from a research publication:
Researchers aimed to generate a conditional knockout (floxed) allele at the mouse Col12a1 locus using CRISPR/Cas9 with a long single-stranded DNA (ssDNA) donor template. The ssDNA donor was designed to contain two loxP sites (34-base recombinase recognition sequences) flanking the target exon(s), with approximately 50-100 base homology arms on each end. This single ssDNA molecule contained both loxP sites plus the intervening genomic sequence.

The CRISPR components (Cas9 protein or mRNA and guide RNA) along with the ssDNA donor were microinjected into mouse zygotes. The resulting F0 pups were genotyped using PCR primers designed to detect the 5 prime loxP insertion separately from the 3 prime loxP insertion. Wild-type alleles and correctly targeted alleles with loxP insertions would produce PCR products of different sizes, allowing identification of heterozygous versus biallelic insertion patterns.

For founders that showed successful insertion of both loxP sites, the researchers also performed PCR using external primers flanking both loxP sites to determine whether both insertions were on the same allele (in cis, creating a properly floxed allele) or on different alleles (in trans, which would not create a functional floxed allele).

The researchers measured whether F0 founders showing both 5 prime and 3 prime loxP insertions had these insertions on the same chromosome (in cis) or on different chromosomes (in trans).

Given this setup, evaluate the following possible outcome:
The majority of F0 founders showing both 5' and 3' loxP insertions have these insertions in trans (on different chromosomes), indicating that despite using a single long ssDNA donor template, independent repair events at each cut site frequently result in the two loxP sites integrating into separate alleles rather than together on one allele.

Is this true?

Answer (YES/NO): NO